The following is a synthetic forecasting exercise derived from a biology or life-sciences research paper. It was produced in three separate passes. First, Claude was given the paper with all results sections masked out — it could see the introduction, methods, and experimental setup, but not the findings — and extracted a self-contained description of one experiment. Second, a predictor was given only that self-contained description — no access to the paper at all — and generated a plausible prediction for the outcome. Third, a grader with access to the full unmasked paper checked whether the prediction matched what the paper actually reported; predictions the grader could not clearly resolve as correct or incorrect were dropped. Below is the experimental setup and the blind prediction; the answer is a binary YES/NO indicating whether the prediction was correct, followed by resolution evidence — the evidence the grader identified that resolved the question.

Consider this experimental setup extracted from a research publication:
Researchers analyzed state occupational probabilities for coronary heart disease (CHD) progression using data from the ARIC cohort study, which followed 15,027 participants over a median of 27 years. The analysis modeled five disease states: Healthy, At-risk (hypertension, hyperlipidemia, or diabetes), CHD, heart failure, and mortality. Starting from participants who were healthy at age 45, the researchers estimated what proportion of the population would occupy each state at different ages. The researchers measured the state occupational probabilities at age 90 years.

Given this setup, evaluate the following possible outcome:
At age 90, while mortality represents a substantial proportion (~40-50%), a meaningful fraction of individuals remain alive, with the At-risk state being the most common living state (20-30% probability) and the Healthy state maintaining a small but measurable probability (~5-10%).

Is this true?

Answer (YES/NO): NO